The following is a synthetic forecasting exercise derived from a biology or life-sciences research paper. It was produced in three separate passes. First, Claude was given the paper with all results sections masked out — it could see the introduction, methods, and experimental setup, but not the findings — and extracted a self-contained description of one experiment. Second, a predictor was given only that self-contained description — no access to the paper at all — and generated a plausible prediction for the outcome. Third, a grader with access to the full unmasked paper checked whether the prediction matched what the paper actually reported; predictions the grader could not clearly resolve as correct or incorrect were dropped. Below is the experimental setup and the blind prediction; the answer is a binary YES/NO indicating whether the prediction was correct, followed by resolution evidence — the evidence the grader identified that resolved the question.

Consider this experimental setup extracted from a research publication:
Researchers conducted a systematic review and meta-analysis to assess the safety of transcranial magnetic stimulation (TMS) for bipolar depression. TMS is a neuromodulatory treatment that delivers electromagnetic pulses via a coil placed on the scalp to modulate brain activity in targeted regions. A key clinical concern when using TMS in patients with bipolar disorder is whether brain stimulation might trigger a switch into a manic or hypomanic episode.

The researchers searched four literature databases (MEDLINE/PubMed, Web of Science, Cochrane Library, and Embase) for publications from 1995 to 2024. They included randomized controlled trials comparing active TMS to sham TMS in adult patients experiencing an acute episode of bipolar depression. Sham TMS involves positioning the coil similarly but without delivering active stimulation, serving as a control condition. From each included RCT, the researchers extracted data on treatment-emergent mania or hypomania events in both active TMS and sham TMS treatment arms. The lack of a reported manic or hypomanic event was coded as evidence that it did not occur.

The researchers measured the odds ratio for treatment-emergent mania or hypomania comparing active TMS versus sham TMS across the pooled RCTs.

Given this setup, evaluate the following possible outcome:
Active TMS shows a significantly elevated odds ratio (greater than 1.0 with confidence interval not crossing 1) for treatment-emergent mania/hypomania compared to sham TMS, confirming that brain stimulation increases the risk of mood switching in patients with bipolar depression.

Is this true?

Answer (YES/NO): NO